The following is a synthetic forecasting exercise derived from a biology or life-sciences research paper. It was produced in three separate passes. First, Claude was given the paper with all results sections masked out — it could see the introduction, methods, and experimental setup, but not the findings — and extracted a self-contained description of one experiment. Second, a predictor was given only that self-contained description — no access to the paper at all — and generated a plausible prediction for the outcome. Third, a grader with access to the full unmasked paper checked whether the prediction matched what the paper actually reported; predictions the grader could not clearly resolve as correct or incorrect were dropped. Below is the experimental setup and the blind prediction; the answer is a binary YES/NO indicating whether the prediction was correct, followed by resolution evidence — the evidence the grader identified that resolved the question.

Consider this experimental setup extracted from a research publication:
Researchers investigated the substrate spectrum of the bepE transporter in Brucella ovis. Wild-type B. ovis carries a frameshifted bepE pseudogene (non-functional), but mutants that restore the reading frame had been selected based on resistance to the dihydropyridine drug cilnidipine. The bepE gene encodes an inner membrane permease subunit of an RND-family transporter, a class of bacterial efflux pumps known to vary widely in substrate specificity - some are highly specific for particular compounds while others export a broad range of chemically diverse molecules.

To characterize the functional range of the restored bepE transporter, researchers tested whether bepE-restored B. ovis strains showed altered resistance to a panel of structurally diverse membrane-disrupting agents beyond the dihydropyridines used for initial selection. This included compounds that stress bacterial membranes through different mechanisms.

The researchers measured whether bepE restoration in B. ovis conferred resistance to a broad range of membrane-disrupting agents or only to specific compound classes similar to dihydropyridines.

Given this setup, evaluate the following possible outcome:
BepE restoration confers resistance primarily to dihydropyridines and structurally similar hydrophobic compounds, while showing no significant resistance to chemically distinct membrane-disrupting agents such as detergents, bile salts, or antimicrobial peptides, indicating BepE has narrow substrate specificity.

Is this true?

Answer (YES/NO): NO